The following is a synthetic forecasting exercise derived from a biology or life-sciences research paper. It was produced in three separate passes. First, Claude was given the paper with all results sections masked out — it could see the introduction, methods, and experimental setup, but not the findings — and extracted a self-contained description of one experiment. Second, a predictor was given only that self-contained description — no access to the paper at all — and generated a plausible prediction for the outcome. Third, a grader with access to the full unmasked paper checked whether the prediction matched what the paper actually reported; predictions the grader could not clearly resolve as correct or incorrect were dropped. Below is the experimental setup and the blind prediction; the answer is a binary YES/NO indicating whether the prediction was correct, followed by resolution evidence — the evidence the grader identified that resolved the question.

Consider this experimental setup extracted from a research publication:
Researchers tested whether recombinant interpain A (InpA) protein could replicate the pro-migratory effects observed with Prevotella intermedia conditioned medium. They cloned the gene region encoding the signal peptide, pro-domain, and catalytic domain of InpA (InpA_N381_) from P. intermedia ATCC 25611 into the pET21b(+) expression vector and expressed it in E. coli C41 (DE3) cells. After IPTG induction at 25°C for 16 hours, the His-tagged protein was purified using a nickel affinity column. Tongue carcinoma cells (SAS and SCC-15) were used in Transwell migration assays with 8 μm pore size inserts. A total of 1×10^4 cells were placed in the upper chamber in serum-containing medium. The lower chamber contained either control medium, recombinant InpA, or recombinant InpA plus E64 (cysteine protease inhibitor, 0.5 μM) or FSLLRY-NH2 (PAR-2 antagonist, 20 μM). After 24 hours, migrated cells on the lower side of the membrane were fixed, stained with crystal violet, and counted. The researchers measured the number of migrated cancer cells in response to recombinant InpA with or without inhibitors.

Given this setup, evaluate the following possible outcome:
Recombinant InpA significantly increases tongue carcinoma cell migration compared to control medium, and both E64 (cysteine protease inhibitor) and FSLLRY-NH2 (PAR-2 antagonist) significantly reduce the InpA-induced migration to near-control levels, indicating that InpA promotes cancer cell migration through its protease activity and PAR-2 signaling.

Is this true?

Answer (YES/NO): YES